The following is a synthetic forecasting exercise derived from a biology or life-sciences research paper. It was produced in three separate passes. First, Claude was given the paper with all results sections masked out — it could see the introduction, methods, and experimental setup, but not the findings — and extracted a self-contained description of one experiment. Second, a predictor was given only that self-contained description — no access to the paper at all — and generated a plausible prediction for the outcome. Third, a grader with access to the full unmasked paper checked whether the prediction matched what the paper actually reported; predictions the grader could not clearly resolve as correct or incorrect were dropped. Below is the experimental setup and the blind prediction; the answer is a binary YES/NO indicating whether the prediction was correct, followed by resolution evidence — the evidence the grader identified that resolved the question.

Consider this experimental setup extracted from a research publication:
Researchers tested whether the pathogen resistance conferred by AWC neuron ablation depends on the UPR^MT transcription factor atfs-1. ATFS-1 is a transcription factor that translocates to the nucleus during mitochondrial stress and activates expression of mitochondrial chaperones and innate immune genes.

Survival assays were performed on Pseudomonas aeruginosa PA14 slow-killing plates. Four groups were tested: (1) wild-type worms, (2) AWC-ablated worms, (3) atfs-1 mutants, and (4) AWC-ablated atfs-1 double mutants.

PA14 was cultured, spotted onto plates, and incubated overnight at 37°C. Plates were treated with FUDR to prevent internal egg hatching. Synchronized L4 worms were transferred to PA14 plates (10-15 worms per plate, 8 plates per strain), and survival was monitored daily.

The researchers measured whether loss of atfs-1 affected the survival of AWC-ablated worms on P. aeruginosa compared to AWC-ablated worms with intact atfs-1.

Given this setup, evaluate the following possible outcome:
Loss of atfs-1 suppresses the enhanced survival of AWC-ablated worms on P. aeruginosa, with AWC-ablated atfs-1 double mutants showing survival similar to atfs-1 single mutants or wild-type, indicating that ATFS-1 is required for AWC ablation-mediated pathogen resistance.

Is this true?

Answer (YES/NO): NO